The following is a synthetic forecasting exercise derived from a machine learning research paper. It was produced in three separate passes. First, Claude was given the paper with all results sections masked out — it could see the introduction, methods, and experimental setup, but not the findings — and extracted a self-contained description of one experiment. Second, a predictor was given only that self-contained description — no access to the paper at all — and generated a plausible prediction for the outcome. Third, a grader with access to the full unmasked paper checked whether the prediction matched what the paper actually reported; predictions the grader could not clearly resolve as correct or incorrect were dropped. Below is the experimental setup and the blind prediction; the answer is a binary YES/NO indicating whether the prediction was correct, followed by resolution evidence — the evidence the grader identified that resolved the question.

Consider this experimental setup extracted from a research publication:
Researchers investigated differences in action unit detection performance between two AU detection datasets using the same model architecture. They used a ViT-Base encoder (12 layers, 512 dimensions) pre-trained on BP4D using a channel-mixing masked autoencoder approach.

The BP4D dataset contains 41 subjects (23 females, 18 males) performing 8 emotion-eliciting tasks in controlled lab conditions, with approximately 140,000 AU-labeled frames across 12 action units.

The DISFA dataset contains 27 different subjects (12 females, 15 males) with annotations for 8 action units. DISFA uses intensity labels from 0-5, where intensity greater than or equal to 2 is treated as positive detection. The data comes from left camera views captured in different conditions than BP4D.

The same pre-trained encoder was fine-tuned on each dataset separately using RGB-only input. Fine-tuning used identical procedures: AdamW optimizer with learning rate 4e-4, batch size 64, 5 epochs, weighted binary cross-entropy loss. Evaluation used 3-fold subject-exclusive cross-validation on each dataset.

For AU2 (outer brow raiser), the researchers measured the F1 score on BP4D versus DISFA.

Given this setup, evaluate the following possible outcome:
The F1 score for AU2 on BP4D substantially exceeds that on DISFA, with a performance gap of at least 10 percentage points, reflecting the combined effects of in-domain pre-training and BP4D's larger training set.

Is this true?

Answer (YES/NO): NO